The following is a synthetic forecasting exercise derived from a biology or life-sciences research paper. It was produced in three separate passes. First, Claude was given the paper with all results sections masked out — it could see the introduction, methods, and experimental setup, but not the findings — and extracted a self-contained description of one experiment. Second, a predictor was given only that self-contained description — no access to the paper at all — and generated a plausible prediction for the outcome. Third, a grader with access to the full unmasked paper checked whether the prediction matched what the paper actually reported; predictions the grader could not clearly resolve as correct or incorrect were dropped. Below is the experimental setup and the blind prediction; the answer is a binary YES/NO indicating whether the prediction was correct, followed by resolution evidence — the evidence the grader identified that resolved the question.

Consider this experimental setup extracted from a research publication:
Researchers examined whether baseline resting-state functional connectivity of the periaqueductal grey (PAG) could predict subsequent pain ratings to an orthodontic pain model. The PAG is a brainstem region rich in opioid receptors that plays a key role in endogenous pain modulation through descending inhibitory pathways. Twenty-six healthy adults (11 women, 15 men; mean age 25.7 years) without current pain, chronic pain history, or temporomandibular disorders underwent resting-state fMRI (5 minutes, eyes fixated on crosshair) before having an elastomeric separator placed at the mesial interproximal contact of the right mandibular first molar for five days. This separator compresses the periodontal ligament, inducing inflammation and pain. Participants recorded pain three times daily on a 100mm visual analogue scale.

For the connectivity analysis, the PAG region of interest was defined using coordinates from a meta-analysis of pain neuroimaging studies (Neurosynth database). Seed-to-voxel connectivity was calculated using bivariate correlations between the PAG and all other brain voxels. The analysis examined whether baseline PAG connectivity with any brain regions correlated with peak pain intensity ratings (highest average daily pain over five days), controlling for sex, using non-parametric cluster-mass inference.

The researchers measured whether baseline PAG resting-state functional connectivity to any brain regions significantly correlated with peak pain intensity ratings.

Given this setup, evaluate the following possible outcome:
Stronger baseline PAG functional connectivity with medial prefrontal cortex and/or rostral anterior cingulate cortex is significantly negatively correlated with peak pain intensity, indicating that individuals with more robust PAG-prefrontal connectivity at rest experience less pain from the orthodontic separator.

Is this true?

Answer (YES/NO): YES